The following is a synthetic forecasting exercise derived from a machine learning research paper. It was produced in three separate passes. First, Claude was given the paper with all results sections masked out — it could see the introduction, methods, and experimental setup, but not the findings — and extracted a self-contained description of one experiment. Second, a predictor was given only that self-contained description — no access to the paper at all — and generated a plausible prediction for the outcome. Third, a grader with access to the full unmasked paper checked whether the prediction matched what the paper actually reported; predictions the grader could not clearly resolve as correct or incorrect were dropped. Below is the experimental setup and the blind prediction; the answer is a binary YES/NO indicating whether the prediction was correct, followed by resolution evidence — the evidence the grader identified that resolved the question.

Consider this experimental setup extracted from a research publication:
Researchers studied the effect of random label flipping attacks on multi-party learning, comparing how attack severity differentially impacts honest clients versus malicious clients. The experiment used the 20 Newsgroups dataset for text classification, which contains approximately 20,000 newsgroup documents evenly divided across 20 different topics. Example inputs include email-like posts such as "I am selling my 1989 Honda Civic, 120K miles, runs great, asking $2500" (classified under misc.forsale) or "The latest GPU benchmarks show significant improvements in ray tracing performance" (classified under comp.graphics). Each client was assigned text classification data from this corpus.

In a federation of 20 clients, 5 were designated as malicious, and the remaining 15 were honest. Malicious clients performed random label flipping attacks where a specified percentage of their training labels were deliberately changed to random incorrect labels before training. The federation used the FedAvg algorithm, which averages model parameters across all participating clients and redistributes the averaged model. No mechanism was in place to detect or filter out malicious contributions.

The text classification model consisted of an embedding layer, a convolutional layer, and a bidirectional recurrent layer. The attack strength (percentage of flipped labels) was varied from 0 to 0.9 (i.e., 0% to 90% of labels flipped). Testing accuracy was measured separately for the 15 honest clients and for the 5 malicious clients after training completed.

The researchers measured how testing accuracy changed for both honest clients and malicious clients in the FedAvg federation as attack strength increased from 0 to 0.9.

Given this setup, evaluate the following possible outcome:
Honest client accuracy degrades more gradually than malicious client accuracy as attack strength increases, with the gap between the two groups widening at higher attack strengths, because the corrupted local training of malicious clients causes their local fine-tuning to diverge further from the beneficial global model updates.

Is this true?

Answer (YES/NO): NO